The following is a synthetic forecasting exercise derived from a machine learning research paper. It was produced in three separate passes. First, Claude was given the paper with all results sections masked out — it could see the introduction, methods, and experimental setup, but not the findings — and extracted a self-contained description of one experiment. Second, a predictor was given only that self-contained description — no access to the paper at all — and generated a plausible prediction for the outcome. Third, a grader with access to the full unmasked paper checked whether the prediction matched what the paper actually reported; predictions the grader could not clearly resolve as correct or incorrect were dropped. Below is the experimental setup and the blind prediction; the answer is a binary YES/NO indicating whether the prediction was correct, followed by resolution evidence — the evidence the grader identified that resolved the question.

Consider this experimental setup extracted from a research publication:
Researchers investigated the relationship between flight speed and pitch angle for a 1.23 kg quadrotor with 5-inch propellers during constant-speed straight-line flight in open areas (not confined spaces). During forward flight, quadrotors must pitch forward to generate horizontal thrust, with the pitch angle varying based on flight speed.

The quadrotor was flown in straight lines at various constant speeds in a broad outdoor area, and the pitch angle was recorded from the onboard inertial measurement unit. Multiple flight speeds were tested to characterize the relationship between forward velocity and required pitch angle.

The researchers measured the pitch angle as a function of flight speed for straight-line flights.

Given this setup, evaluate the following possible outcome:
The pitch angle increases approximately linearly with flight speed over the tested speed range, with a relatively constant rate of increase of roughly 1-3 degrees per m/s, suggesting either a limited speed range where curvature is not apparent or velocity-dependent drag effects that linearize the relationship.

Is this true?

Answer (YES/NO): YES